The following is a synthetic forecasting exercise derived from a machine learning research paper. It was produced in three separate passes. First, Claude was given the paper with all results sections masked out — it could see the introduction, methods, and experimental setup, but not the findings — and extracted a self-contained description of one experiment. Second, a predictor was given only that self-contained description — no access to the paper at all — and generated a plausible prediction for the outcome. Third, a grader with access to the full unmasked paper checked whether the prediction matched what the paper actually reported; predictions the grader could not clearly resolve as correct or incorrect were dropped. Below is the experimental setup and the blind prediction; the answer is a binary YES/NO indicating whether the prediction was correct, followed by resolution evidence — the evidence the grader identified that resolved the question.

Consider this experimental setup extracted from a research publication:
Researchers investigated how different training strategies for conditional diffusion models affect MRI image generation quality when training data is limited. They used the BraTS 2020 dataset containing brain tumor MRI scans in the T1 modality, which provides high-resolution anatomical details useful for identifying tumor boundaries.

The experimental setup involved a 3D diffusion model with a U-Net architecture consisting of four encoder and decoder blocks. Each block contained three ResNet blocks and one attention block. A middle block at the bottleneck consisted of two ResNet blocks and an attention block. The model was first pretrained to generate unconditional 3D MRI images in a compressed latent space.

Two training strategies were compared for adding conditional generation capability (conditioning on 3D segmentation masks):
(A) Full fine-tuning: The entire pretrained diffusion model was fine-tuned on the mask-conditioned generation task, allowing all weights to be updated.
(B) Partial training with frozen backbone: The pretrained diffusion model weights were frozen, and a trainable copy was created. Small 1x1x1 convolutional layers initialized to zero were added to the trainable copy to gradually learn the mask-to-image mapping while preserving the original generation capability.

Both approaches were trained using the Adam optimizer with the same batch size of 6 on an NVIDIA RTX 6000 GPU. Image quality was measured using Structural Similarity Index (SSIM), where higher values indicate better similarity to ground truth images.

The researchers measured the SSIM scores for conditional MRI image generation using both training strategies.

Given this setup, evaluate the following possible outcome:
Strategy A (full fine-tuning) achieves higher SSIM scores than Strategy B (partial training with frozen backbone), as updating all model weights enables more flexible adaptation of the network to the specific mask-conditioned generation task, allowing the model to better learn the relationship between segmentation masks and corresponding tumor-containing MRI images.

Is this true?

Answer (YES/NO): NO